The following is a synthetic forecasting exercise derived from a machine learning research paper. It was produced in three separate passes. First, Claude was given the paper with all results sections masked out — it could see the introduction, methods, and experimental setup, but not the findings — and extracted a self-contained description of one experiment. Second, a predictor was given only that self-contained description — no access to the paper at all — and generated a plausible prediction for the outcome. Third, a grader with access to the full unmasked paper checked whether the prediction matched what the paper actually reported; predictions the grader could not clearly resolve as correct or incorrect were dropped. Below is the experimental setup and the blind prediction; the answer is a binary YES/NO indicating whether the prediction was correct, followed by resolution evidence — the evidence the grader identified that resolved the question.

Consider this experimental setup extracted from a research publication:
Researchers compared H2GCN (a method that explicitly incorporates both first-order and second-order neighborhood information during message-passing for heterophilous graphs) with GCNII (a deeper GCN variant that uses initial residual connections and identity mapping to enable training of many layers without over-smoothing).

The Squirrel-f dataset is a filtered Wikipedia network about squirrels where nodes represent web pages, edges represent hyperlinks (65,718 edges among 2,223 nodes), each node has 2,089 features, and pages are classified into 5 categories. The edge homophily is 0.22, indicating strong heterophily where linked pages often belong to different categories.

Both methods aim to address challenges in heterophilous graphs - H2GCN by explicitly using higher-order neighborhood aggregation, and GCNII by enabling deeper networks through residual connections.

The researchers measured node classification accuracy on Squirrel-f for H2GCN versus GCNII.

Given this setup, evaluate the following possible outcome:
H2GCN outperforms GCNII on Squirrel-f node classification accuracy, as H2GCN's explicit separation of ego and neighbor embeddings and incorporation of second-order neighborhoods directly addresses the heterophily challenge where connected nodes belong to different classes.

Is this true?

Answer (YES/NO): YES